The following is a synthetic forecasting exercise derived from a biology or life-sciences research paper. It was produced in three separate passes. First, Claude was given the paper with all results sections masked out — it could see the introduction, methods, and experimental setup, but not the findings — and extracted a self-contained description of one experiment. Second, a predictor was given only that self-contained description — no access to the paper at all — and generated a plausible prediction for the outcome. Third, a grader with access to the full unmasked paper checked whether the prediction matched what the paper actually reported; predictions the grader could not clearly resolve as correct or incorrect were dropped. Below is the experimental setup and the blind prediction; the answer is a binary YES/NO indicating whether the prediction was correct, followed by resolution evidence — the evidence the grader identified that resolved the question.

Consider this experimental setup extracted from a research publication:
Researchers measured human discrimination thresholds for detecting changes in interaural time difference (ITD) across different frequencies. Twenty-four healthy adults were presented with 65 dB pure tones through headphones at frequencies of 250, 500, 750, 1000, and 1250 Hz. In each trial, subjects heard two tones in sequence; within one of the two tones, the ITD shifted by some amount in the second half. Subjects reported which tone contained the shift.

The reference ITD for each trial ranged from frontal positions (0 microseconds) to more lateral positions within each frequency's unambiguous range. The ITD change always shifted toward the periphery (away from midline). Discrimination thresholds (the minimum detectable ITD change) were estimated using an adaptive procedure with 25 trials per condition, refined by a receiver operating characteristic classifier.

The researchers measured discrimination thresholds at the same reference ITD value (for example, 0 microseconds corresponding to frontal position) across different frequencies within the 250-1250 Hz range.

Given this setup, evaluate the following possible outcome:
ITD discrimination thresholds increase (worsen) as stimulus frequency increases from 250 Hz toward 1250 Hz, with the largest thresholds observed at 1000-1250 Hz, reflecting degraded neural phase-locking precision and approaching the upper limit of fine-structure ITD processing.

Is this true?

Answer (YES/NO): NO